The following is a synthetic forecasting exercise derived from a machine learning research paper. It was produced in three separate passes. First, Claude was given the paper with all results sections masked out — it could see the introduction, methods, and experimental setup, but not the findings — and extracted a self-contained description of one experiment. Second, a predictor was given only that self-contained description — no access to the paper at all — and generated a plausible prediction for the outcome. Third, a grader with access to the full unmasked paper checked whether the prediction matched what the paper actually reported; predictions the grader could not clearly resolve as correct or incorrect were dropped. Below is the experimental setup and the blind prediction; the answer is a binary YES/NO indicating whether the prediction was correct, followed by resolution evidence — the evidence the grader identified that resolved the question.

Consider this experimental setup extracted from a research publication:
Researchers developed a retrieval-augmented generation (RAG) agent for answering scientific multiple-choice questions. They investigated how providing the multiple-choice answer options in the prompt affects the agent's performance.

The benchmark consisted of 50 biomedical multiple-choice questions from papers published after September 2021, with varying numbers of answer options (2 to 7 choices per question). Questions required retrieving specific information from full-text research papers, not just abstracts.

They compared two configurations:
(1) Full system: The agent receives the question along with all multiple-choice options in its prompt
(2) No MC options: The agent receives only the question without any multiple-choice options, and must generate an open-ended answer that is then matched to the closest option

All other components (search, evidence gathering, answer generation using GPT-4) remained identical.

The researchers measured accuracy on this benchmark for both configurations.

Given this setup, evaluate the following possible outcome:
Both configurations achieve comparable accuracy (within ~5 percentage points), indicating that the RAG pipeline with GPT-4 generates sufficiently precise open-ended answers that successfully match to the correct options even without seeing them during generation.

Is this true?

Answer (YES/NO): NO